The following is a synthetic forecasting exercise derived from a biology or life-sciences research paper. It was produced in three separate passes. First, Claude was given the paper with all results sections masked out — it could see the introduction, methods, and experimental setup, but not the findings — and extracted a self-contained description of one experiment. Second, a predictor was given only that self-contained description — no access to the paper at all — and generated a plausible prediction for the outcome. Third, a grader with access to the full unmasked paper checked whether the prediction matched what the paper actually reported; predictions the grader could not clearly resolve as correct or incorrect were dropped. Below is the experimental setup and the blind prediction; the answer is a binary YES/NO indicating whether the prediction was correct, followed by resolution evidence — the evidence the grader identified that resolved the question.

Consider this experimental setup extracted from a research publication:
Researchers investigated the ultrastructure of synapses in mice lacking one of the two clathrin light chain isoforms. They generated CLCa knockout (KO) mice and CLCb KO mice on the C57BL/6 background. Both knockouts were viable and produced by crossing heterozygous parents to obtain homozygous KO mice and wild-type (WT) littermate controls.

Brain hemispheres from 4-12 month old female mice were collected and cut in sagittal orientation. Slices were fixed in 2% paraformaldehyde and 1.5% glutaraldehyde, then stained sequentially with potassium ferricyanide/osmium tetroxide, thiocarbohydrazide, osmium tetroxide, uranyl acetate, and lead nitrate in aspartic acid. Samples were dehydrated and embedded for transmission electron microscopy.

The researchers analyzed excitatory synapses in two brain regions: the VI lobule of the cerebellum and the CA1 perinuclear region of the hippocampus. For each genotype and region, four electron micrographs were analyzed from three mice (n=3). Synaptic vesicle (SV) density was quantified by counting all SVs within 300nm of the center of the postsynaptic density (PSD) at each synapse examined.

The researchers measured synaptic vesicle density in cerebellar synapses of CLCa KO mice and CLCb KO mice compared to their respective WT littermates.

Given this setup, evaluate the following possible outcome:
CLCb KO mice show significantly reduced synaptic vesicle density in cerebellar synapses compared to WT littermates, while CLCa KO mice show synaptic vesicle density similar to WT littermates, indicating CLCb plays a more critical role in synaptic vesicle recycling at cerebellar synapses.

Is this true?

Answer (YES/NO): NO